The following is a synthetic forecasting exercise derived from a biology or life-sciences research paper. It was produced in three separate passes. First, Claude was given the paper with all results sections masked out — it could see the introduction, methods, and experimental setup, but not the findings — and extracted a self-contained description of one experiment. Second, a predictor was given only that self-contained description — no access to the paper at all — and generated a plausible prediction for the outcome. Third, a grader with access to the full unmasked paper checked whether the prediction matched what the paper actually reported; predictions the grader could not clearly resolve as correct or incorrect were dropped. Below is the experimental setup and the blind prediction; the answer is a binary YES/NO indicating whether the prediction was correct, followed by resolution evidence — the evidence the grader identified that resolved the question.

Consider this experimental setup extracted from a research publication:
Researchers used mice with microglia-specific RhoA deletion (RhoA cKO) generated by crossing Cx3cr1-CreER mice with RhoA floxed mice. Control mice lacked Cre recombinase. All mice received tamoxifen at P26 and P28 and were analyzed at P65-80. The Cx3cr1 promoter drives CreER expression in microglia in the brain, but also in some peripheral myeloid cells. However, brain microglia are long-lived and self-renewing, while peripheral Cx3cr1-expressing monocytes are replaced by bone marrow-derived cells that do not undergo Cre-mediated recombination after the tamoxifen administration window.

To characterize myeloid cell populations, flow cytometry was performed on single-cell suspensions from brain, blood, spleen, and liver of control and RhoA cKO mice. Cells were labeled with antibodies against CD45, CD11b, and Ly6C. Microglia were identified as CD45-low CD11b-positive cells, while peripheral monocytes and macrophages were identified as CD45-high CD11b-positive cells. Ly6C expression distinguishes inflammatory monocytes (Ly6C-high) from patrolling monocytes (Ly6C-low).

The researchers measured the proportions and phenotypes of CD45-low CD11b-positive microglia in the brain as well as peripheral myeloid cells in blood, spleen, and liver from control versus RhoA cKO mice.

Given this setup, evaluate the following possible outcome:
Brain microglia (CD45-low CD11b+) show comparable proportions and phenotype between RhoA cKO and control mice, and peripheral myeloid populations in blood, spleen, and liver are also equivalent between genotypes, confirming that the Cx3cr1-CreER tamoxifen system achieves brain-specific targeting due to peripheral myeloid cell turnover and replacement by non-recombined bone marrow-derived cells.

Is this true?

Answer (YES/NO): NO